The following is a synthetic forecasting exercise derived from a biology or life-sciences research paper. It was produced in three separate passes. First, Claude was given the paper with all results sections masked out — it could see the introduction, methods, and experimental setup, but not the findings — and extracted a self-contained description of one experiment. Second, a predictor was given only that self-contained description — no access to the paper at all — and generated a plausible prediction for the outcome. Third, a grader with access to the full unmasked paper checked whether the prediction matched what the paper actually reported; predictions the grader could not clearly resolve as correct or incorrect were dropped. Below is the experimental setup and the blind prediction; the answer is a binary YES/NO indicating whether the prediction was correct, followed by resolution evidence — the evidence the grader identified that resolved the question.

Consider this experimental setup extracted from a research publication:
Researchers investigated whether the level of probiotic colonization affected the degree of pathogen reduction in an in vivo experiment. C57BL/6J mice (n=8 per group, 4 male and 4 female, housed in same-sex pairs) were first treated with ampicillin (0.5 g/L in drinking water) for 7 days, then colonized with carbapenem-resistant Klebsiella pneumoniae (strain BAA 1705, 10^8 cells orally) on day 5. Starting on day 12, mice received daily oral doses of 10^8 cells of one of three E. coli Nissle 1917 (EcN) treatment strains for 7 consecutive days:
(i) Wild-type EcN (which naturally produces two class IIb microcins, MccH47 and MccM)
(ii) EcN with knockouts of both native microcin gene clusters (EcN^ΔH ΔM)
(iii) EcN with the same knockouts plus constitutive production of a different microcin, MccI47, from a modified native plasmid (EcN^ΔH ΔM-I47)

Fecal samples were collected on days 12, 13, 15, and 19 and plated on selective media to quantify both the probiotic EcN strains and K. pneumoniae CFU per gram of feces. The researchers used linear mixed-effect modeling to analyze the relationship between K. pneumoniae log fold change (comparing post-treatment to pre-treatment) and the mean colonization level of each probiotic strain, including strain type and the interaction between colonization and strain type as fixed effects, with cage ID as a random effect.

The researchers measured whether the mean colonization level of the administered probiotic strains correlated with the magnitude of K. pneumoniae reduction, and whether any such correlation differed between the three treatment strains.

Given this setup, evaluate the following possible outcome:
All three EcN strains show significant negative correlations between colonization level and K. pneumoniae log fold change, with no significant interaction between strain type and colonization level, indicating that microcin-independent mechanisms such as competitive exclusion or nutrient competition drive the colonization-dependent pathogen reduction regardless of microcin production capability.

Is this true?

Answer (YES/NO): NO